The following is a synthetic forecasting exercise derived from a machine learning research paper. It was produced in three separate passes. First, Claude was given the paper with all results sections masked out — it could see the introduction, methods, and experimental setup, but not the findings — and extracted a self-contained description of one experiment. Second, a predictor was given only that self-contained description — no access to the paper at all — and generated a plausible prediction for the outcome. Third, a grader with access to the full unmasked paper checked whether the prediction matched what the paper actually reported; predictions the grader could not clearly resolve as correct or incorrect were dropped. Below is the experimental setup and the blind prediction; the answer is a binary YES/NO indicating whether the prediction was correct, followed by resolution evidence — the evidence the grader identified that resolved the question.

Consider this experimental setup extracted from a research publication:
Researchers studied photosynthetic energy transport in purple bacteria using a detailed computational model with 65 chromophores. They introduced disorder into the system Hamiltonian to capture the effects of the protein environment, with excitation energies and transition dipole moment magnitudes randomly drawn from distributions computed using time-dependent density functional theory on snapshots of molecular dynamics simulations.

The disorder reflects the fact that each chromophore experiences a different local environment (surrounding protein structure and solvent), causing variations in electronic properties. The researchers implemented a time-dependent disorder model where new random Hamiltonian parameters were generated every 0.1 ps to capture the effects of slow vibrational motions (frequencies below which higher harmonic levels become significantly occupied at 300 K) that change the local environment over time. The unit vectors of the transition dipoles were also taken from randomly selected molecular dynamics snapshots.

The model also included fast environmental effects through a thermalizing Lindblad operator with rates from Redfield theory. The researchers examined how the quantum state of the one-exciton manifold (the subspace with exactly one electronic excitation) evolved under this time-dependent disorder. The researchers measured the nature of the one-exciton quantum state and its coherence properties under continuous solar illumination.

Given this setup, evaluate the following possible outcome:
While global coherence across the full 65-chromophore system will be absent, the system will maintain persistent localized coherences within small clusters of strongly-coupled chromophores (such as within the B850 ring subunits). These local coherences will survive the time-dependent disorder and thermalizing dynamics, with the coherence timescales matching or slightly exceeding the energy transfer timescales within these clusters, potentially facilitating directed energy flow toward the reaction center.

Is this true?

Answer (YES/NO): NO